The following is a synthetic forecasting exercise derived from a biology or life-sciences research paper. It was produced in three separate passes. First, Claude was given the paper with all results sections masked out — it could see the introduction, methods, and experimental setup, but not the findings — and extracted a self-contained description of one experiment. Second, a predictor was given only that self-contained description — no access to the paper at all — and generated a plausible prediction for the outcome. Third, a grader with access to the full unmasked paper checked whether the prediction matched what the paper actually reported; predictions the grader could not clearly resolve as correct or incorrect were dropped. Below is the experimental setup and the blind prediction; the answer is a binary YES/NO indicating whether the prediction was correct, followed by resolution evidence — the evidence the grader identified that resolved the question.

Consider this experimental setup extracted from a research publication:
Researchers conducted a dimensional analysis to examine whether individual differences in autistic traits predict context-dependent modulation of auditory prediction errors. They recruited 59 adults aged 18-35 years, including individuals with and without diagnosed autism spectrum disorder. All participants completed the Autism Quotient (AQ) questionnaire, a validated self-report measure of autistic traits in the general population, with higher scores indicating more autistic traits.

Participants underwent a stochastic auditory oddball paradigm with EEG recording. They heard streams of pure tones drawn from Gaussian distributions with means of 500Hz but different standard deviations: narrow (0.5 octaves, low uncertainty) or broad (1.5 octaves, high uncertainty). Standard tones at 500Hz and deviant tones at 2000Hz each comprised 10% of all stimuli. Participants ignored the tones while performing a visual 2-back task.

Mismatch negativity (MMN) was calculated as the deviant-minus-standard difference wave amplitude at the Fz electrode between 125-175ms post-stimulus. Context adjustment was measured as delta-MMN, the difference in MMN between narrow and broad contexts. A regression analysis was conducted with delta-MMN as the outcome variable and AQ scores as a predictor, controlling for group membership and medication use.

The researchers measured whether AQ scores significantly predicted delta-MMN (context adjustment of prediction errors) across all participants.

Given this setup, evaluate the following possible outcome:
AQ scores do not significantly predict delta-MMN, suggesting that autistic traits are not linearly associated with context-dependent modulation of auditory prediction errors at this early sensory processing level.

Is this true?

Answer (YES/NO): YES